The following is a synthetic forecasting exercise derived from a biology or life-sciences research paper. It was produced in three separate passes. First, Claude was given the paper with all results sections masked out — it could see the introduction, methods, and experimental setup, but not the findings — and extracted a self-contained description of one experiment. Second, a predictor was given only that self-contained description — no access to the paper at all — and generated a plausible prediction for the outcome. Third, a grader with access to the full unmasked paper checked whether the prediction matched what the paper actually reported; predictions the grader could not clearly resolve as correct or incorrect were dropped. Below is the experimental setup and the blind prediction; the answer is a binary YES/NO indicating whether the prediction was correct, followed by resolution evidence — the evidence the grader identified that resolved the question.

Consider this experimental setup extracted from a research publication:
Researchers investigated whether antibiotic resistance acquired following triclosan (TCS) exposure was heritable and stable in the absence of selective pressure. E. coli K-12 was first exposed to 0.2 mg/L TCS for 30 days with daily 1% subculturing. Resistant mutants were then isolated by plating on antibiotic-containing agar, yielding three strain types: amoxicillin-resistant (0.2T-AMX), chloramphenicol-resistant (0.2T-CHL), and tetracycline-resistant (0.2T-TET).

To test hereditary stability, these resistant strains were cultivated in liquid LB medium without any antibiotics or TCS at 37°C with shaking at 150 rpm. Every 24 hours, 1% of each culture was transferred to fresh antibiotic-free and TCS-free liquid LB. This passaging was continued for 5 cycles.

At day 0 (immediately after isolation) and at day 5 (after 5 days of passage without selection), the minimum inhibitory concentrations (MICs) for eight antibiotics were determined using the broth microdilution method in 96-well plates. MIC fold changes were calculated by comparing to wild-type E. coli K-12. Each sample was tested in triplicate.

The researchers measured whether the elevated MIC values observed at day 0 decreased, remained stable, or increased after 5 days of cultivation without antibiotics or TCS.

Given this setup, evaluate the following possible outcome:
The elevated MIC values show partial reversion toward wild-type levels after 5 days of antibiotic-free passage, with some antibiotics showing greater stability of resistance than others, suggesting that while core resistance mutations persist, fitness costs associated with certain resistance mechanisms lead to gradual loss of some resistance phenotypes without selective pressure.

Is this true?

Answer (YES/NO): NO